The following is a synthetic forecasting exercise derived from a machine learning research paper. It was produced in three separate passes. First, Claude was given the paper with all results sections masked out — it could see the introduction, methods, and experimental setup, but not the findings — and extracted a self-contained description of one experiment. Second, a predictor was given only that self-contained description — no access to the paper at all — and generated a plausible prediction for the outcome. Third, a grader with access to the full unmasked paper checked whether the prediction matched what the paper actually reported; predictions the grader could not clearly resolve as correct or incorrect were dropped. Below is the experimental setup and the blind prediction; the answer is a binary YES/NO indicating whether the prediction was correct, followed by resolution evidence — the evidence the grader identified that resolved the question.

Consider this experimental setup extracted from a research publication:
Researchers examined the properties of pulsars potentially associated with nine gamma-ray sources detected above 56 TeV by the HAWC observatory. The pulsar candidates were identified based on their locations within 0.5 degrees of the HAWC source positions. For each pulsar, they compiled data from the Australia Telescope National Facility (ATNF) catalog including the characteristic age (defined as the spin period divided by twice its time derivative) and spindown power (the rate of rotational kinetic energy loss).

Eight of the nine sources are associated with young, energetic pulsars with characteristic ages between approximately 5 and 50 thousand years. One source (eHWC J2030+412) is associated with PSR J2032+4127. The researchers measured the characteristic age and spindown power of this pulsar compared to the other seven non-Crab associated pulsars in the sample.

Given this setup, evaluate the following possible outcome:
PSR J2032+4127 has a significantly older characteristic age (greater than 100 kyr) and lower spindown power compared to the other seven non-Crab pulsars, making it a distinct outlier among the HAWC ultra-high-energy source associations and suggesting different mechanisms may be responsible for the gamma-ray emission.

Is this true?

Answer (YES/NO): YES